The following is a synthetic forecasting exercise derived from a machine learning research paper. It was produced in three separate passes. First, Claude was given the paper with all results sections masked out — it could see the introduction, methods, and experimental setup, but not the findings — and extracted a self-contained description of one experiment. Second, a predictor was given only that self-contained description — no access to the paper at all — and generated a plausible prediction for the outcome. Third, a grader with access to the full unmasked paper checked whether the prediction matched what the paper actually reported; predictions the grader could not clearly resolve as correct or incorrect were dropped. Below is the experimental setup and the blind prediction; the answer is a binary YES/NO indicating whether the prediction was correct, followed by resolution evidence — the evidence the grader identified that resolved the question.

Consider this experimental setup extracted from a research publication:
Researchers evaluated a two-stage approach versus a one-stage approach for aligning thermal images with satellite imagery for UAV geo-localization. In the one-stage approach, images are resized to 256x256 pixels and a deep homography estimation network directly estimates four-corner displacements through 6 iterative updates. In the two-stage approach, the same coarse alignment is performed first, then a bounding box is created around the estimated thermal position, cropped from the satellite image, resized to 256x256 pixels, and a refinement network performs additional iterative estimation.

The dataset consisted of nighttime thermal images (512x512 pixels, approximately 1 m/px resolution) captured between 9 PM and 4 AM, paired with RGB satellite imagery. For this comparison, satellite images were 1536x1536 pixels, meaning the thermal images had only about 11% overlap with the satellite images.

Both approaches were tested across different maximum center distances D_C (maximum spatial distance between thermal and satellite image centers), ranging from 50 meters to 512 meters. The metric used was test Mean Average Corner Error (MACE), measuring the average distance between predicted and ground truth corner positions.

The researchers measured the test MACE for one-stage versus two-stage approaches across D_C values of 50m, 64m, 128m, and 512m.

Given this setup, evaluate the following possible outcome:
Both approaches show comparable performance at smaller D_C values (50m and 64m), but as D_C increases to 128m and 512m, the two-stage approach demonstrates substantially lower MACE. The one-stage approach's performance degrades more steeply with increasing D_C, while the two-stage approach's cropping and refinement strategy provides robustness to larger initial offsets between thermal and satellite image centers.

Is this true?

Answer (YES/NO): NO